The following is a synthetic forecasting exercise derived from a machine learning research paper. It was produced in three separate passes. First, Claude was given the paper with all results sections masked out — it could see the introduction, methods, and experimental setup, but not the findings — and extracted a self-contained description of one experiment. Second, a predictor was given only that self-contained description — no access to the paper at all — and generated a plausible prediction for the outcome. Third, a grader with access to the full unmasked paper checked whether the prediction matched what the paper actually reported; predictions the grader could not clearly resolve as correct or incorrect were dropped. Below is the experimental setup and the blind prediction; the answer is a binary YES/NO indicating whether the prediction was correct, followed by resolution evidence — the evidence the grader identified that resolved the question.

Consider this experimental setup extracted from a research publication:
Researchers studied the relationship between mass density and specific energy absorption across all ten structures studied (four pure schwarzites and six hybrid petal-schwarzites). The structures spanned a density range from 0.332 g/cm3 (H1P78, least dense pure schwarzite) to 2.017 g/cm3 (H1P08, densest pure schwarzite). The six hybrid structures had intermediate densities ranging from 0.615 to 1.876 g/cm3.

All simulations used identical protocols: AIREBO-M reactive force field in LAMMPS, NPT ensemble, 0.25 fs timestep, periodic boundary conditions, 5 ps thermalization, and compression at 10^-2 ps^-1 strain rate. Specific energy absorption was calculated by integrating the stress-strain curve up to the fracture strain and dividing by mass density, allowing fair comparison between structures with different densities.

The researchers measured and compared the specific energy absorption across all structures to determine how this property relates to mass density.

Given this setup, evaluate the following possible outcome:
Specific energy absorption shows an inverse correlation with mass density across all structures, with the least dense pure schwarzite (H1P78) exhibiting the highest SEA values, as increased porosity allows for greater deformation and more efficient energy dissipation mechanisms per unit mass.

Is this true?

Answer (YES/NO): NO